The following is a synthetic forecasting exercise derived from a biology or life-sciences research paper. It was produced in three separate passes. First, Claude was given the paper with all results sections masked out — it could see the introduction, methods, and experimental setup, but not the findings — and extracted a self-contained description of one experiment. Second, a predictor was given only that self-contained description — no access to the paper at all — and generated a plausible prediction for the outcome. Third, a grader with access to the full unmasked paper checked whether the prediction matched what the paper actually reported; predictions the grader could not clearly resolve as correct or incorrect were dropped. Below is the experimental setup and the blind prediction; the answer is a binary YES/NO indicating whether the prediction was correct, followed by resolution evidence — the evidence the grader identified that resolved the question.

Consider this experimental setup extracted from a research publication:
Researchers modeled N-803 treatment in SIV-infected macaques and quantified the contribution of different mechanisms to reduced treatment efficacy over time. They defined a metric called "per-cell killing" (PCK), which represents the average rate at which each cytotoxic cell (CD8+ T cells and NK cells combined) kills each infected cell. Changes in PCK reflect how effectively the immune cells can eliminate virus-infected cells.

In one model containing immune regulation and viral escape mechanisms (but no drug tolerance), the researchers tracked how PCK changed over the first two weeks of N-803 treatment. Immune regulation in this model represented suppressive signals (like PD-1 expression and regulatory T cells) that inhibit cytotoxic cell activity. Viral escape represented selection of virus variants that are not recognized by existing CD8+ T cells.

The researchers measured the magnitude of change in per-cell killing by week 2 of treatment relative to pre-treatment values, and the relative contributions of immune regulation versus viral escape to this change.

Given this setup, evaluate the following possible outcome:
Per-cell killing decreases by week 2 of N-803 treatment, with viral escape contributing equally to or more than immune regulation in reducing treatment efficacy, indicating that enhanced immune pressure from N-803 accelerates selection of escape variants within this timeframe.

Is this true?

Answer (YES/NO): YES